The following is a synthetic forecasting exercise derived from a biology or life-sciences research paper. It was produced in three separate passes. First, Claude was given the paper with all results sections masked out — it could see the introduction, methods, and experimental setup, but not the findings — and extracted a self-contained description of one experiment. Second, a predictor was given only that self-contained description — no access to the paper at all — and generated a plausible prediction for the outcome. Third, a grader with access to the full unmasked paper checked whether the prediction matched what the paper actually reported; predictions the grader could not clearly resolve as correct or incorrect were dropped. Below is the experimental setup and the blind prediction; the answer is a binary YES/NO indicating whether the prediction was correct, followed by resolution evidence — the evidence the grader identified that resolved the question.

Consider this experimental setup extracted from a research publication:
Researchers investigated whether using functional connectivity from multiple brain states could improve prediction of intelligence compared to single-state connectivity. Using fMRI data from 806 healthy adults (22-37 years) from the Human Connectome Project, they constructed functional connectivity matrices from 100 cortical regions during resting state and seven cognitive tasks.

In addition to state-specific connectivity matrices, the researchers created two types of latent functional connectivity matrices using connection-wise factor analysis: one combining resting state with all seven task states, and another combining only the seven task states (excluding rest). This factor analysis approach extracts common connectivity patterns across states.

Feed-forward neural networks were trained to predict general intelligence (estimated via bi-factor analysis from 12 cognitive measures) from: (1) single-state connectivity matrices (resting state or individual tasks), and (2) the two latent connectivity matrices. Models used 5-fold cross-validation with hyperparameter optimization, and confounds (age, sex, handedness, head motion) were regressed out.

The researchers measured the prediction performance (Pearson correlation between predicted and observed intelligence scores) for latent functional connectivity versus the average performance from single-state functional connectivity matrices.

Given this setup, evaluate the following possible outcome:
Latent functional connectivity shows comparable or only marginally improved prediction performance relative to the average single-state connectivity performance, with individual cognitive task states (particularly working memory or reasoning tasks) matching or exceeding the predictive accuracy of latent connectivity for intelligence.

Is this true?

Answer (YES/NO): YES